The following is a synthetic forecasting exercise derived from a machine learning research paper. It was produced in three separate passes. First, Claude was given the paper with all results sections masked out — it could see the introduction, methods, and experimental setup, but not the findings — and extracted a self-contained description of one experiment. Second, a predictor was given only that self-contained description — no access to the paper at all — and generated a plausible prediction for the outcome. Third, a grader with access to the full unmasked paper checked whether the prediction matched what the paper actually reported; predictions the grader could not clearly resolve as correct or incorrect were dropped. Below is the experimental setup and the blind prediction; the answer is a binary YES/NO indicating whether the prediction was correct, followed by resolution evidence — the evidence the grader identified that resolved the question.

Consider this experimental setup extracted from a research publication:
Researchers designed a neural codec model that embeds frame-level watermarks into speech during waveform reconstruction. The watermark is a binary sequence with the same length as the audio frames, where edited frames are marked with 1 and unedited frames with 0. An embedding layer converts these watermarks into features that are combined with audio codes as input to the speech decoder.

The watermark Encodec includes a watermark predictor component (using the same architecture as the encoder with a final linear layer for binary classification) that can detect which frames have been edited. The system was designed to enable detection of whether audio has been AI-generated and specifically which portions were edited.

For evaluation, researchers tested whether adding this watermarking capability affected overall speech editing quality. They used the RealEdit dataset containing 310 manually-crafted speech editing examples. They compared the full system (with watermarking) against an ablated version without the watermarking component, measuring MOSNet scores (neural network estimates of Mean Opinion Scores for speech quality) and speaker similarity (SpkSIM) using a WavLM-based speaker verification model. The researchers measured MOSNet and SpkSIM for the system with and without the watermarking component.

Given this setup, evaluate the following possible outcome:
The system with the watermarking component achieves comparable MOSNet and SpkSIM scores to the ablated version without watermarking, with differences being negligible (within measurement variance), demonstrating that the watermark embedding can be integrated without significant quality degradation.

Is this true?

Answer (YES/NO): YES